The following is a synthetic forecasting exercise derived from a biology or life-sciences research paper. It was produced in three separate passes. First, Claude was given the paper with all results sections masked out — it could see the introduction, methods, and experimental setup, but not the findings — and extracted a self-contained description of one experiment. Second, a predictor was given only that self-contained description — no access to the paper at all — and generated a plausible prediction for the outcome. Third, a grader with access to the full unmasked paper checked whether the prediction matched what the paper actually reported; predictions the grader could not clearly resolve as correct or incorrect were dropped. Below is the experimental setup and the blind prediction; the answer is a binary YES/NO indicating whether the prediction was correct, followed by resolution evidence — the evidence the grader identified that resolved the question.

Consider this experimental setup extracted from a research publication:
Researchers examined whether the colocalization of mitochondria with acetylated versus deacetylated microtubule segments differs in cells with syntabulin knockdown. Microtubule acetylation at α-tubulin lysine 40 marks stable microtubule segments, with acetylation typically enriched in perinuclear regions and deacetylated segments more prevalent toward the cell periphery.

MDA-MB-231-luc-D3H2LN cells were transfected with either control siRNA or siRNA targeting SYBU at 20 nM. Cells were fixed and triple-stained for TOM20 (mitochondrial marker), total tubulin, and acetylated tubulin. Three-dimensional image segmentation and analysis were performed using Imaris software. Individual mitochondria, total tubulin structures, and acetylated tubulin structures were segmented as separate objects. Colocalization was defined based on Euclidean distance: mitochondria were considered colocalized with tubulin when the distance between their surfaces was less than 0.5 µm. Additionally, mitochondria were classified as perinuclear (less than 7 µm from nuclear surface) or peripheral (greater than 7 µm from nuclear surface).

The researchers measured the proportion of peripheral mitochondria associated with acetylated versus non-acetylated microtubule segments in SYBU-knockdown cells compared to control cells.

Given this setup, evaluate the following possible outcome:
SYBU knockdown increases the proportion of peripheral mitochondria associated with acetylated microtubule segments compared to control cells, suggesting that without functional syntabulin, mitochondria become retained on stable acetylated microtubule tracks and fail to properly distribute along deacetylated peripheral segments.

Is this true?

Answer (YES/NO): NO